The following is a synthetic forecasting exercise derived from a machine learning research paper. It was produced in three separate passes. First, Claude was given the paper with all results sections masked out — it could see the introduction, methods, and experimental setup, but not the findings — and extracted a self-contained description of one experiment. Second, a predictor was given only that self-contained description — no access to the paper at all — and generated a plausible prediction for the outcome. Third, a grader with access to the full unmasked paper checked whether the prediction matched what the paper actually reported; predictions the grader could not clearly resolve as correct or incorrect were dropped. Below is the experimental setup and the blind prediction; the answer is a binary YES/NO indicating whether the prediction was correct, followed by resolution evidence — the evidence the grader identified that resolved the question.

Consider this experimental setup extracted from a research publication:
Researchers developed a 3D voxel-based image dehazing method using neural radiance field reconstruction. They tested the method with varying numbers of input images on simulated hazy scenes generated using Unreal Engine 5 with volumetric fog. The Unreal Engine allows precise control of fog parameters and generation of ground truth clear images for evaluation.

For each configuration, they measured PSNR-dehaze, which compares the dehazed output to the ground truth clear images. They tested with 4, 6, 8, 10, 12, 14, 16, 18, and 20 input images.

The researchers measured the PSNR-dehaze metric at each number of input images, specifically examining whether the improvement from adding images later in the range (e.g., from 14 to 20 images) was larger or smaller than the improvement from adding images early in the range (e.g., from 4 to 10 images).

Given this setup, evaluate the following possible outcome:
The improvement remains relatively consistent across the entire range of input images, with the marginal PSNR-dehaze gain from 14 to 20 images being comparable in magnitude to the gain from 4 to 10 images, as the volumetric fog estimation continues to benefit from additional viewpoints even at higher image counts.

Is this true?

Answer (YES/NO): NO